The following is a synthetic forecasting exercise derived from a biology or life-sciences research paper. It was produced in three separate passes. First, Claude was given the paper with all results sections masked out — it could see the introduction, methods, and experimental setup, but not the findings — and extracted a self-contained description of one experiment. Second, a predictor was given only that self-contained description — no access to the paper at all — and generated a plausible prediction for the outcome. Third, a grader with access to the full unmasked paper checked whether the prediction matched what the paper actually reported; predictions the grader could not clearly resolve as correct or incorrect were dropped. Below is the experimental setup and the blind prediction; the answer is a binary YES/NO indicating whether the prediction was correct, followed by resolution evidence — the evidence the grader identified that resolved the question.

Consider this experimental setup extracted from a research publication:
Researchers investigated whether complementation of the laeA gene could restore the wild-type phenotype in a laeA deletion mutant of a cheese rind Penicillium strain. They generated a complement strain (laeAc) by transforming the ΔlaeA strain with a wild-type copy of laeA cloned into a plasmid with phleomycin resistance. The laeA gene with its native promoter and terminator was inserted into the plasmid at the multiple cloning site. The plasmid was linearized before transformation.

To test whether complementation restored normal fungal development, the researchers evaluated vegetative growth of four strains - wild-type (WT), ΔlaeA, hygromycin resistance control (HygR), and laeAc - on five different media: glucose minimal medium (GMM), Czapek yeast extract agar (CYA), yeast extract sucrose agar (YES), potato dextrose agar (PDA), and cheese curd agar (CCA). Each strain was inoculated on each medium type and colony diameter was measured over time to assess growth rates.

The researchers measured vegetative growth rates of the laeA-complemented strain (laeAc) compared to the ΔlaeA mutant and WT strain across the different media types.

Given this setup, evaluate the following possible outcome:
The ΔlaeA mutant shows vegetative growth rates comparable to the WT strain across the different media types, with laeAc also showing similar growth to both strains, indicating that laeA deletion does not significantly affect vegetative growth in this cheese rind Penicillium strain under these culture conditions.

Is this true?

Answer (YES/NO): NO